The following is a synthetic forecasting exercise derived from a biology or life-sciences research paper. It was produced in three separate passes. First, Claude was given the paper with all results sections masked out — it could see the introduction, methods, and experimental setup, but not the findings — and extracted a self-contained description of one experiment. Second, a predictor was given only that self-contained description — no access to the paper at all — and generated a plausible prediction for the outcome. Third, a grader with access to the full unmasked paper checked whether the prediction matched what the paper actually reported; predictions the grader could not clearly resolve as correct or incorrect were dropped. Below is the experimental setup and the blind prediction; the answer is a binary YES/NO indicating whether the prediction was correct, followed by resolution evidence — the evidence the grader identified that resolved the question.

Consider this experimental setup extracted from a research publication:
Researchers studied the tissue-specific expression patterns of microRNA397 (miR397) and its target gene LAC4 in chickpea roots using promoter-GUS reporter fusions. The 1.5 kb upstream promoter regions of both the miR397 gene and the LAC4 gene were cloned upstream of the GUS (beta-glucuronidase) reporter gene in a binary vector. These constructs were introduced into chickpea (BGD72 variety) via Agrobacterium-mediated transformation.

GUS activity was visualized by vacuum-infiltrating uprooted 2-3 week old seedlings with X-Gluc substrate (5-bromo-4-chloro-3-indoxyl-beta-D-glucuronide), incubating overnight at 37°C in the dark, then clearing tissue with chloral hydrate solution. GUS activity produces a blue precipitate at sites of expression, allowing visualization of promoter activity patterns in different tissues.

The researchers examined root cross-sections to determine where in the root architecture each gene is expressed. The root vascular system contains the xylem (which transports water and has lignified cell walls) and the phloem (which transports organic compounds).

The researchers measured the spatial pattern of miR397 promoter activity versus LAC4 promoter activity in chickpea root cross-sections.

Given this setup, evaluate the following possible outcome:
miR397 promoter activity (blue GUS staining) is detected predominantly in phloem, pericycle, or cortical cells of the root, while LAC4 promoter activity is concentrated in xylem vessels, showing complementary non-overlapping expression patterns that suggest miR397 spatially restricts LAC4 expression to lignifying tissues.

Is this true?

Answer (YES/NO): NO